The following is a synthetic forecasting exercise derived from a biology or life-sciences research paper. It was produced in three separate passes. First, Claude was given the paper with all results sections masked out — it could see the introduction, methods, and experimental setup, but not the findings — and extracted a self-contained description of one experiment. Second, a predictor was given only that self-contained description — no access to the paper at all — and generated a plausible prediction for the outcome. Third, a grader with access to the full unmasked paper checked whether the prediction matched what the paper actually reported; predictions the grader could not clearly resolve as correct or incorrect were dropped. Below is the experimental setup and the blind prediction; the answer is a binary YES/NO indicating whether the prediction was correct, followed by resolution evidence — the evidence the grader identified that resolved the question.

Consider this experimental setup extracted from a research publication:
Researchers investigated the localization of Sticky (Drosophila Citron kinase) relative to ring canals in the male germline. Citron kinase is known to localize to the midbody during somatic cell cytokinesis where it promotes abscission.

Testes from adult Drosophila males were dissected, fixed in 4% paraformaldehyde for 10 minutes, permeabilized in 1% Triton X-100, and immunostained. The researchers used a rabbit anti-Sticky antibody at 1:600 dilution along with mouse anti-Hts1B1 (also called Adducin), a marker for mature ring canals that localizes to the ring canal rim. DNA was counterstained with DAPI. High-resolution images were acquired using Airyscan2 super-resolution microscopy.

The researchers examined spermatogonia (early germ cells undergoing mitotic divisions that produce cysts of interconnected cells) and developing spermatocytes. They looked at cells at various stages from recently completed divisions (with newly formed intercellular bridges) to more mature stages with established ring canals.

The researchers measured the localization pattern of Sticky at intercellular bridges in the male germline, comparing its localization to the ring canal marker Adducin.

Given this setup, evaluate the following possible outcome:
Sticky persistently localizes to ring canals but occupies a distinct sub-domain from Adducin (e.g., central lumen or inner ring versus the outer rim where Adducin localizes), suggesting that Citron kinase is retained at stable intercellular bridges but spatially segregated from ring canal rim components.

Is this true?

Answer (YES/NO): NO